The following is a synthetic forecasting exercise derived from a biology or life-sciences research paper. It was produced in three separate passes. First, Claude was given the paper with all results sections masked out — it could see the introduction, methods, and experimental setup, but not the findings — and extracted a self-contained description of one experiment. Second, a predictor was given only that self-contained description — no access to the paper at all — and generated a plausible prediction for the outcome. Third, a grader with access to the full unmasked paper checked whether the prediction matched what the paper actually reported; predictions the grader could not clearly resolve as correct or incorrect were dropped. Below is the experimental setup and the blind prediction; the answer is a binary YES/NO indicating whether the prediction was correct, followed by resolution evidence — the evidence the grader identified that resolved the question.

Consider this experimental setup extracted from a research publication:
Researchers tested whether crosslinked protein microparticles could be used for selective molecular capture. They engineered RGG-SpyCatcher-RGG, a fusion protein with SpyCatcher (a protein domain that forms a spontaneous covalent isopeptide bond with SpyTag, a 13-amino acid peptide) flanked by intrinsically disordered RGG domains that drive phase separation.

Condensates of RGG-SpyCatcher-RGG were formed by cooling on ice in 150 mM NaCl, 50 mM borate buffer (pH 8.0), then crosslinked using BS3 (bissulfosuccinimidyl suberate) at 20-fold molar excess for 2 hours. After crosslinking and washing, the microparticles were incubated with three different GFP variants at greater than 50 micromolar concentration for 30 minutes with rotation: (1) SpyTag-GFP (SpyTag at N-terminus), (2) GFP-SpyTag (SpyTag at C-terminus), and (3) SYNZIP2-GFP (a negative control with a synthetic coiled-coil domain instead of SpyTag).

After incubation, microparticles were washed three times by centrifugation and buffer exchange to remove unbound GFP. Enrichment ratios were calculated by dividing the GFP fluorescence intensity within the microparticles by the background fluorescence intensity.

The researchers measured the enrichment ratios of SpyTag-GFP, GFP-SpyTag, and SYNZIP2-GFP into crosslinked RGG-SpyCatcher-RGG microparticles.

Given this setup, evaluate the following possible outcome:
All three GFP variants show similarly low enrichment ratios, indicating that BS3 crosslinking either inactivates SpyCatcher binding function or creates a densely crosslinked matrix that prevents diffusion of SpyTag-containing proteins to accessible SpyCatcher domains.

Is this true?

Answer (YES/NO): NO